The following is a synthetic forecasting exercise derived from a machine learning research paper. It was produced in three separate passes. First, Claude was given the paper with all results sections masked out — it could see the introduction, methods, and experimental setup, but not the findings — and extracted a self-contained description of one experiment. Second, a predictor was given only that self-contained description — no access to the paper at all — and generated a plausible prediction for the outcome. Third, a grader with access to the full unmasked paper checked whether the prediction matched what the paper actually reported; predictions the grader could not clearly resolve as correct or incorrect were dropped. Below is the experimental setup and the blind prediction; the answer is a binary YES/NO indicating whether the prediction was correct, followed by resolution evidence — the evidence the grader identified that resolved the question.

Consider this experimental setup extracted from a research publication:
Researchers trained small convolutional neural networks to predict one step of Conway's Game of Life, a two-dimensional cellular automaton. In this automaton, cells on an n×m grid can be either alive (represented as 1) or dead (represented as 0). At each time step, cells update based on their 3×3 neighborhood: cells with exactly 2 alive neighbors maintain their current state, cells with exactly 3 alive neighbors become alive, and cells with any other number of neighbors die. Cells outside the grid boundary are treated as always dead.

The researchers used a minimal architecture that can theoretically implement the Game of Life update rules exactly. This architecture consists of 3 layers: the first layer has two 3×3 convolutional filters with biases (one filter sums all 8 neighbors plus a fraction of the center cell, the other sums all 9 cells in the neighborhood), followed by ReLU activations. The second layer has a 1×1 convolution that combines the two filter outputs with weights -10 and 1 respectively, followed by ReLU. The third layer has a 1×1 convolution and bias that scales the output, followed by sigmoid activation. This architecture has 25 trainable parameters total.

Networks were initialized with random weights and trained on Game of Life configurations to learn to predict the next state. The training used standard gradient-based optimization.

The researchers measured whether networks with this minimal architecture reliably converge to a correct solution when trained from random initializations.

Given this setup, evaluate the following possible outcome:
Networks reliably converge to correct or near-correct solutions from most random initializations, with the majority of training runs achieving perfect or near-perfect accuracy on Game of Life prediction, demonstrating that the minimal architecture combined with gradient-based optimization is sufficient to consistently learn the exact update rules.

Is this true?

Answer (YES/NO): NO